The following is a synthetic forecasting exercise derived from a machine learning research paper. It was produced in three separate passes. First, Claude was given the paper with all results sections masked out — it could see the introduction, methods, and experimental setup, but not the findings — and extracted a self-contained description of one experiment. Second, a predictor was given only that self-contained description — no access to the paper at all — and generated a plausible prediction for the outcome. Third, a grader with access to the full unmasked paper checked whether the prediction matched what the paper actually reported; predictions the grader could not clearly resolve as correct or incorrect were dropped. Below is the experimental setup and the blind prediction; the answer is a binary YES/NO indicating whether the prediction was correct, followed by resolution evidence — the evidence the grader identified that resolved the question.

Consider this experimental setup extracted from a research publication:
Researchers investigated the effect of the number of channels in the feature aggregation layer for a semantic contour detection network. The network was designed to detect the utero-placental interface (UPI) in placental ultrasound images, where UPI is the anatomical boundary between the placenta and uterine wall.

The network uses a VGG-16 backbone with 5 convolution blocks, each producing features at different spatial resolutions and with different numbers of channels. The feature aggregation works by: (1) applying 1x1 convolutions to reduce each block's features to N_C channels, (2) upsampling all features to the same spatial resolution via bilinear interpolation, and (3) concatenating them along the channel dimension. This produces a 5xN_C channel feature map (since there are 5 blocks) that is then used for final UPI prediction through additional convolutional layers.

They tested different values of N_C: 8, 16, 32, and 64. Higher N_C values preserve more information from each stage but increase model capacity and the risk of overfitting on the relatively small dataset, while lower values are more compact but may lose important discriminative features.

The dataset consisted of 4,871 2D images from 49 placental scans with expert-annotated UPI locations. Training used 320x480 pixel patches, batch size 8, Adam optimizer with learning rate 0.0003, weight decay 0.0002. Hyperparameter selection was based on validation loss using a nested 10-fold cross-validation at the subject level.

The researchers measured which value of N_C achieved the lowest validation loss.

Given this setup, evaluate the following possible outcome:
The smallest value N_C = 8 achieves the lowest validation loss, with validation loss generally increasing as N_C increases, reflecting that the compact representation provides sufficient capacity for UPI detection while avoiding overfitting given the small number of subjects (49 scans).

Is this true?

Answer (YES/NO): NO